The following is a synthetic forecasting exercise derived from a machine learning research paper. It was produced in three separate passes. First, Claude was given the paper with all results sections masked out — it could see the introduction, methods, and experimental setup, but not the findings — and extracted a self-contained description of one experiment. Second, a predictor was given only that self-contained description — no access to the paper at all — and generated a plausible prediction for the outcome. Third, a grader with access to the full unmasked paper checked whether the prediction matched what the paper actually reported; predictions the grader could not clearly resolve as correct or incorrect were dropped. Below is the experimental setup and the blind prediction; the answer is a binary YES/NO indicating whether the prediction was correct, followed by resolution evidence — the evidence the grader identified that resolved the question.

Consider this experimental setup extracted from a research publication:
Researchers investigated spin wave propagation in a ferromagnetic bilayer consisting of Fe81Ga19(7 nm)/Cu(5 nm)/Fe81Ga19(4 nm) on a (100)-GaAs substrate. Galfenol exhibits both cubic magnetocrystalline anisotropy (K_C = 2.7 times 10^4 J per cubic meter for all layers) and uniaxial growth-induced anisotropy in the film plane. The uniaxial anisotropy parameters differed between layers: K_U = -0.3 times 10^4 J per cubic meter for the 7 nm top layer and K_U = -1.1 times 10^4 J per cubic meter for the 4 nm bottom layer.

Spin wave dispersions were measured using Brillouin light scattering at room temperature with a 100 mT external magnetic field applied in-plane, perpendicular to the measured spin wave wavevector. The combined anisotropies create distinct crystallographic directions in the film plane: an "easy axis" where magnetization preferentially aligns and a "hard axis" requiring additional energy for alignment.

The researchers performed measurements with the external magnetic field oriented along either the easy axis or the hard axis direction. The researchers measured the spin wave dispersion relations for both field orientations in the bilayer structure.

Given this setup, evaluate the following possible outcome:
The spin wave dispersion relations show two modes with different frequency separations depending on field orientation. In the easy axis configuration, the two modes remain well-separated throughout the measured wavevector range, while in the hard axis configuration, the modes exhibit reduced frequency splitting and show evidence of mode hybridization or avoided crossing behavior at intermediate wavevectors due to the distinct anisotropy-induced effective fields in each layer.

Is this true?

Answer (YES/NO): NO